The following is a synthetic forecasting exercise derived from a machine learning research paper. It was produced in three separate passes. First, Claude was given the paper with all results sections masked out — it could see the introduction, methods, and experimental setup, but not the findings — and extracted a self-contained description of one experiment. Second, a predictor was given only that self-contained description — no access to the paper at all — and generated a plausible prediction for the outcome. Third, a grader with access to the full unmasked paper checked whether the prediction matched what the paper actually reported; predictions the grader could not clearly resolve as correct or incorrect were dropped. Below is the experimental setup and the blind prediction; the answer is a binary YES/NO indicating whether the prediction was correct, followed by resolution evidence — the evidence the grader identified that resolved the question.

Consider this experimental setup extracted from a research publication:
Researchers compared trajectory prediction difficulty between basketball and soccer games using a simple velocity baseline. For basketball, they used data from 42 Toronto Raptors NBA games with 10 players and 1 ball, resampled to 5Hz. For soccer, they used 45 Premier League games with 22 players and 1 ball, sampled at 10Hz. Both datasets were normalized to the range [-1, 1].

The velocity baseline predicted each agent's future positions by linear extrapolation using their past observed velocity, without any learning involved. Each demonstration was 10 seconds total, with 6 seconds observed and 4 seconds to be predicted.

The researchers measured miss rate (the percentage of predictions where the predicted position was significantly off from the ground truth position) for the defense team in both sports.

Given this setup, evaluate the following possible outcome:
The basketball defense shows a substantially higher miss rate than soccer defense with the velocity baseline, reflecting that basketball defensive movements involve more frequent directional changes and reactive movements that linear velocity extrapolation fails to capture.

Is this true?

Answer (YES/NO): NO